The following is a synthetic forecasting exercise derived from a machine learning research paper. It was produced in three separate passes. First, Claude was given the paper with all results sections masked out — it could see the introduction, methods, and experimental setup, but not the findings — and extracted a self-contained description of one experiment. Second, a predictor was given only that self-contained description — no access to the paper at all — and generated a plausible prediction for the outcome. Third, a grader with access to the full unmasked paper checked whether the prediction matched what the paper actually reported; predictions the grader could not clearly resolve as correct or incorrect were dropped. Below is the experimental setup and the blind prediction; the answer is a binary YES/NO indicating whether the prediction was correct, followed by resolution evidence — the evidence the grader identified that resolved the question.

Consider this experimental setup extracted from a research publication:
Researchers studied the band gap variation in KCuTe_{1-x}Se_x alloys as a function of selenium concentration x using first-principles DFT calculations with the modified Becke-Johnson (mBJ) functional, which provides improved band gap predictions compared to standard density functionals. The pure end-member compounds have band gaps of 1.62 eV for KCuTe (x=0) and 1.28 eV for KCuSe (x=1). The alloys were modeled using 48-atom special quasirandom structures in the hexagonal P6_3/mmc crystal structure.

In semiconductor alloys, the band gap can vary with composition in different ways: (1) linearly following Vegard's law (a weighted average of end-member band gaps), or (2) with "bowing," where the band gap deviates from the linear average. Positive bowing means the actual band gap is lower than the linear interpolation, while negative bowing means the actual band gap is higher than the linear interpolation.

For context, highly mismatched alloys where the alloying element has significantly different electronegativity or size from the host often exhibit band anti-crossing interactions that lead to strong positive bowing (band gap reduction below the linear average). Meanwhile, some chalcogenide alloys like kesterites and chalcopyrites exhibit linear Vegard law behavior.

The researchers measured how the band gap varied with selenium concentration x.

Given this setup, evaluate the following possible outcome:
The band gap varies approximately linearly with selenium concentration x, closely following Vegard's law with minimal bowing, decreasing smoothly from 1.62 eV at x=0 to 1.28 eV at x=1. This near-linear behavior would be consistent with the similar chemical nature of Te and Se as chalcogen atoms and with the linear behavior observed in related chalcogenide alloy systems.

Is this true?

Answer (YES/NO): YES